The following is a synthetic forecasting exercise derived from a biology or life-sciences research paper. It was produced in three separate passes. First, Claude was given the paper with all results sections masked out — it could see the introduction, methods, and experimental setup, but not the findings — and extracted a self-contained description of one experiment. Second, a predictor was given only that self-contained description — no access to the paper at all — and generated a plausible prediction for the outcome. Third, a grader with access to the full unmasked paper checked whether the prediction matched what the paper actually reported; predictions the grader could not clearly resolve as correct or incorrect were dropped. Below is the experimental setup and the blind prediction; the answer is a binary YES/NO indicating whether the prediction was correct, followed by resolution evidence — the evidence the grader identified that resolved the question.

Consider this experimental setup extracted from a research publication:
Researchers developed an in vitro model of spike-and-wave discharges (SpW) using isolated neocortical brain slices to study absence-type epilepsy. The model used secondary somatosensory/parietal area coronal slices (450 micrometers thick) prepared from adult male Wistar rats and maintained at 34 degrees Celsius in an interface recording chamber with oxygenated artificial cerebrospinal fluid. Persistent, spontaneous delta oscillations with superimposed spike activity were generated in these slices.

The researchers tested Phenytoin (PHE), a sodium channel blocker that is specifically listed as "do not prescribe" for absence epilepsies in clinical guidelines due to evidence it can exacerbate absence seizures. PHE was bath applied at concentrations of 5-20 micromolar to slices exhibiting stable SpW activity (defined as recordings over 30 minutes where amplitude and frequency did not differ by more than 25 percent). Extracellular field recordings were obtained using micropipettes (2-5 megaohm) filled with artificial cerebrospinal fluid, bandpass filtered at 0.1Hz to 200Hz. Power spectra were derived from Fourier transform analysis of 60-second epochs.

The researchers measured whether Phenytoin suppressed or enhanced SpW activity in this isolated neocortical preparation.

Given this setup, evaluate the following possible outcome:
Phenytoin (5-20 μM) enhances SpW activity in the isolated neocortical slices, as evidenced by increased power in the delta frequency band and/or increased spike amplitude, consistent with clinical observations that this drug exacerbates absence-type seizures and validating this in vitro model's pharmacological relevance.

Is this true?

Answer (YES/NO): YES